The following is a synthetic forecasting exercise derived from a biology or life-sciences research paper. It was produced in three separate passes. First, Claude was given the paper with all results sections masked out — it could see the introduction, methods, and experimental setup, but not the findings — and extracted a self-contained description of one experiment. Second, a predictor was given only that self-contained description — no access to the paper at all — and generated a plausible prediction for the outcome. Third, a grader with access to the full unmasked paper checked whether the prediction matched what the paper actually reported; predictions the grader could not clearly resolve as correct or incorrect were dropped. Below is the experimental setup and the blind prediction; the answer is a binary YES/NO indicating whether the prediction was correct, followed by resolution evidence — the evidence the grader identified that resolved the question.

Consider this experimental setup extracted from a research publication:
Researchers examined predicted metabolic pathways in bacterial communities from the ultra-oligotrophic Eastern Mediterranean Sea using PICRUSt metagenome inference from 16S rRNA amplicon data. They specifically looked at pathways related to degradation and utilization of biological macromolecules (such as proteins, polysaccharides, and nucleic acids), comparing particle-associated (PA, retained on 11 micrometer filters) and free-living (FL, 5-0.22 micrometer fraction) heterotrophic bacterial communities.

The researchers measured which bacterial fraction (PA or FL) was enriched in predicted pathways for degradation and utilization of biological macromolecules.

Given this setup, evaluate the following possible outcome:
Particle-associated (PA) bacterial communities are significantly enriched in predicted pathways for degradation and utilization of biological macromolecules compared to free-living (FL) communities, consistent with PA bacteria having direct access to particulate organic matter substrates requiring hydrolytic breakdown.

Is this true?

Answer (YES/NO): YES